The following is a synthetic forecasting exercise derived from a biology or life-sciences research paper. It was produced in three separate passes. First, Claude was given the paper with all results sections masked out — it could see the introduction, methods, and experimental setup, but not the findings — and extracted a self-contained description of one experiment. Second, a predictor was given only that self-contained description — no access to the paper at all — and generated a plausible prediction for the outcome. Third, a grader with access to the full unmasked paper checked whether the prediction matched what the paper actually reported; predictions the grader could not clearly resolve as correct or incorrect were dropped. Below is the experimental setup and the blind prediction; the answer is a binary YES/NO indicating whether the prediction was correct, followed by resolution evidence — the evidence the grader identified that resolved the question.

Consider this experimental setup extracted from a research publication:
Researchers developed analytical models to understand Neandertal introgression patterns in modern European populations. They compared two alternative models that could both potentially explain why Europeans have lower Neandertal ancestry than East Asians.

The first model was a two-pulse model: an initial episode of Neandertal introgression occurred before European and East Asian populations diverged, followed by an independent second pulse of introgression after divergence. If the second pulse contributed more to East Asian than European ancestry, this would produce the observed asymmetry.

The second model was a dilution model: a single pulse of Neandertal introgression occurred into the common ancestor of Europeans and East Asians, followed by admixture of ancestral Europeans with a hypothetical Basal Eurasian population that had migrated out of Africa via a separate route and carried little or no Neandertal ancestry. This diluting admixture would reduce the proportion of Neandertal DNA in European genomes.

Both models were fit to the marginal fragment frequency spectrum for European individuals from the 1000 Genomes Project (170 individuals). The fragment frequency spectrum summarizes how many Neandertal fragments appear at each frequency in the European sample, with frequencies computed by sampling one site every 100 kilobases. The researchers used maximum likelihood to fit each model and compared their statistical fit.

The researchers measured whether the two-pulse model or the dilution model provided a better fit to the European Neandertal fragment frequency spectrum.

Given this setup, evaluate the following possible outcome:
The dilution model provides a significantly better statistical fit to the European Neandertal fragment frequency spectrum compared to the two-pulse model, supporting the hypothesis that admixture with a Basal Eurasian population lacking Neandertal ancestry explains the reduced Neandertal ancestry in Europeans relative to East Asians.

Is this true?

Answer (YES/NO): NO